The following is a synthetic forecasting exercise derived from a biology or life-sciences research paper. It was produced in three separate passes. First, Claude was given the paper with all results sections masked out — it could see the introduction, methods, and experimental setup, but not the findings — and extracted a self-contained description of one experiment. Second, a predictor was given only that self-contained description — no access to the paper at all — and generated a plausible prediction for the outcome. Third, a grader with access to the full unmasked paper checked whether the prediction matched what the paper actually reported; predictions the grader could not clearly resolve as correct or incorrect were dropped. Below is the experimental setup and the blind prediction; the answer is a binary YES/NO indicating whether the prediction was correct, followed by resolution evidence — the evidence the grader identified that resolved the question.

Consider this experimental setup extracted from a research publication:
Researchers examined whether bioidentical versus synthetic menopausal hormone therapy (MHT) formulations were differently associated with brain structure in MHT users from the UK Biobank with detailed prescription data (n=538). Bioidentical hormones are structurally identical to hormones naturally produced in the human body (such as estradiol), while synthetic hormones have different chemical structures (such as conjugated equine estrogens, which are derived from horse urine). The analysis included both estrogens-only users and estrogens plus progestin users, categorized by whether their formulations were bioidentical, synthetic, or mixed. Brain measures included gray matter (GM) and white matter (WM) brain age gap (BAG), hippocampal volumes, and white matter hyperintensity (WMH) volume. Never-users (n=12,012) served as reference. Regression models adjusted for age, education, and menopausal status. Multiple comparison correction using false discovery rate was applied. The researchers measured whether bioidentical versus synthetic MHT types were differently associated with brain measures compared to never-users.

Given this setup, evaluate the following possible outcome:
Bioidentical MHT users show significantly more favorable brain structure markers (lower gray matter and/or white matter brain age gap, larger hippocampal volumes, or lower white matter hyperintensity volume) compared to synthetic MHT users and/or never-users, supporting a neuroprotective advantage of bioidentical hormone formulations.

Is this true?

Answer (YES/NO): NO